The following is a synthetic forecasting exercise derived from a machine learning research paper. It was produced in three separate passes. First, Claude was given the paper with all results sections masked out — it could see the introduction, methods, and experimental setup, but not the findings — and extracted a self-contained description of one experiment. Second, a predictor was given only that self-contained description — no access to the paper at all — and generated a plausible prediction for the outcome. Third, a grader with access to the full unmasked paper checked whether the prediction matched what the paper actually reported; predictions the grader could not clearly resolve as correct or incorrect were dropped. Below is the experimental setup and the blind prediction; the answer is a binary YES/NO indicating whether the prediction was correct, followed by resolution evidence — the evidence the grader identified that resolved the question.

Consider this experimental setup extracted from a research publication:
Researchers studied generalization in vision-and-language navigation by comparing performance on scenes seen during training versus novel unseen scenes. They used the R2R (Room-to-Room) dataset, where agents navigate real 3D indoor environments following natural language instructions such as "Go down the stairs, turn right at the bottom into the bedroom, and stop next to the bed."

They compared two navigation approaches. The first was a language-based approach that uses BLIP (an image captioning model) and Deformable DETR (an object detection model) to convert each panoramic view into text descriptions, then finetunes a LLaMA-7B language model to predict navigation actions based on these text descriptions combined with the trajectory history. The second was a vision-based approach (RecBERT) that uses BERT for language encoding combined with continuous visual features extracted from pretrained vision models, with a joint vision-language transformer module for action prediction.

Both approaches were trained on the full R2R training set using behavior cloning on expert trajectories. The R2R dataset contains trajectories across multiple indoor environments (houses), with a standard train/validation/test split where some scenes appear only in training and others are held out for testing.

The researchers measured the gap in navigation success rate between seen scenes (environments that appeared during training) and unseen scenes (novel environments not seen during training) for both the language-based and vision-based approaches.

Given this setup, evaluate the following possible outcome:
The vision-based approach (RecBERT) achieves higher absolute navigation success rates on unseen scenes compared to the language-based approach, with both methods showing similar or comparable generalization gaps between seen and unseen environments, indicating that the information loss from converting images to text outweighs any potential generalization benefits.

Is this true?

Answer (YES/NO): NO